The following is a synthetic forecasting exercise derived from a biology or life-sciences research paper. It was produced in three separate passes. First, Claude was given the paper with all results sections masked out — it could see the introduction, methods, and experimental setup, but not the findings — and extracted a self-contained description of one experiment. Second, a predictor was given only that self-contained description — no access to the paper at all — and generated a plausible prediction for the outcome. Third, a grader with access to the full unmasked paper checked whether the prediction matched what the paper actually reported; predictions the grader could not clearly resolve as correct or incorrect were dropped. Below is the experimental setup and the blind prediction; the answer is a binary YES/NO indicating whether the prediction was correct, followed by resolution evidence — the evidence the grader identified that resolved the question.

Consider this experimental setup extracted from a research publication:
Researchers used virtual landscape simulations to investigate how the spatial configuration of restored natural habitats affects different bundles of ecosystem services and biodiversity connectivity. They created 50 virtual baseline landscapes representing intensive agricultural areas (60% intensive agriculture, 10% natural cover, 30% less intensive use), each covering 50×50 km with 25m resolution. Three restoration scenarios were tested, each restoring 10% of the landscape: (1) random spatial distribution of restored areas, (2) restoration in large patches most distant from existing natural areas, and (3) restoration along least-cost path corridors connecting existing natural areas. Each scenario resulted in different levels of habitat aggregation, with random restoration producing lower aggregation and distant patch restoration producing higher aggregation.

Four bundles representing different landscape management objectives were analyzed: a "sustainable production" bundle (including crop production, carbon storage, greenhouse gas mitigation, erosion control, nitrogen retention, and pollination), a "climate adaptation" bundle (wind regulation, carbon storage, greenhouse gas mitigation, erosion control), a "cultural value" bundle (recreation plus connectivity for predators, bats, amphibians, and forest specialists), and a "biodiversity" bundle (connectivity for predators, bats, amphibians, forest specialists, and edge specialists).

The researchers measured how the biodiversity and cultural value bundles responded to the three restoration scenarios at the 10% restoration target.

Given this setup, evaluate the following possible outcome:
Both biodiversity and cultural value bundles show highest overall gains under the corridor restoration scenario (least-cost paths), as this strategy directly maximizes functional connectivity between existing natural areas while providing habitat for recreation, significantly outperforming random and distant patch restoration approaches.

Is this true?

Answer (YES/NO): NO